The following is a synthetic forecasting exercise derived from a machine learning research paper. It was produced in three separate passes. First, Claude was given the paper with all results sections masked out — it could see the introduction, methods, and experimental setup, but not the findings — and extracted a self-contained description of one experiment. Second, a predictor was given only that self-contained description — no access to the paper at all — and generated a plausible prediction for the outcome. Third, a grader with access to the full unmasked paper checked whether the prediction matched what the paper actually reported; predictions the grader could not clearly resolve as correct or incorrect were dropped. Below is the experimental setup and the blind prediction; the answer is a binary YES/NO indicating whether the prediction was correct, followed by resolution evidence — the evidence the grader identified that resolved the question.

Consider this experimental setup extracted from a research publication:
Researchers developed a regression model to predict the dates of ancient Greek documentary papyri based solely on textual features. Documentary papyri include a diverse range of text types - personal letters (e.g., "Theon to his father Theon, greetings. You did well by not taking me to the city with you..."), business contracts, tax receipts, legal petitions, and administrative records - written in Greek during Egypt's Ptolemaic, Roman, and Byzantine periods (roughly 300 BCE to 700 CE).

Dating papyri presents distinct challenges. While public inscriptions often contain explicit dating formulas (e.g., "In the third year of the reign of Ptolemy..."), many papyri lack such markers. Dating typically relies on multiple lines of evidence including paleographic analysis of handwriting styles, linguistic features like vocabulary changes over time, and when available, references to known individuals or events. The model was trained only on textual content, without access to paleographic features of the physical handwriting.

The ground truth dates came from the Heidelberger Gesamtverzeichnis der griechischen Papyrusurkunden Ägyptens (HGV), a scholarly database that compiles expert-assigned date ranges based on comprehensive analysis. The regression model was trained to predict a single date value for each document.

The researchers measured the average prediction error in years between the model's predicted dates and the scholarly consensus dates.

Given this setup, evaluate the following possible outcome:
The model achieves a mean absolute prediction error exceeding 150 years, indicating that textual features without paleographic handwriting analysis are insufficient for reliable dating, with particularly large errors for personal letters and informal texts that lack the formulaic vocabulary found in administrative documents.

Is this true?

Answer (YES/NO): NO